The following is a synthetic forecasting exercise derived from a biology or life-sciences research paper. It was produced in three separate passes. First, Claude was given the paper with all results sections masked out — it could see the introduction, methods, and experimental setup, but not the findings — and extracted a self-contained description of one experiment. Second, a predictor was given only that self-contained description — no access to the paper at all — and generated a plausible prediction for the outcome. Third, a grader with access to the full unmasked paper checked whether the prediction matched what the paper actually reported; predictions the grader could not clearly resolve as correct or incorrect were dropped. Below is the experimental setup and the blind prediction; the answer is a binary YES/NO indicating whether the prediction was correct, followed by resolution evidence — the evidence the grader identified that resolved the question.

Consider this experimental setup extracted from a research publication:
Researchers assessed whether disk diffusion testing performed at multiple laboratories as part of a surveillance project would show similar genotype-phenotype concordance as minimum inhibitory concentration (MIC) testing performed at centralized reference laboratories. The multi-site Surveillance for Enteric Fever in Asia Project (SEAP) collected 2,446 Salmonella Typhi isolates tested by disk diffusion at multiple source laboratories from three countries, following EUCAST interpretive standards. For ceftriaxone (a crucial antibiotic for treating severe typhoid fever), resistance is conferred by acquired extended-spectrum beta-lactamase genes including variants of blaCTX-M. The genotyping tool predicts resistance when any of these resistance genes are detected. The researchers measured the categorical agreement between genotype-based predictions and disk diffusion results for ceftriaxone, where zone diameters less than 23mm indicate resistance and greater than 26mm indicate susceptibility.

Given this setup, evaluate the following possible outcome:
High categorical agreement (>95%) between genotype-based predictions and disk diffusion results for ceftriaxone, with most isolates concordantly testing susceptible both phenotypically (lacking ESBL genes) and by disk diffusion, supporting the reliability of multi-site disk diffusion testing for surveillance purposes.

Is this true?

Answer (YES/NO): YES